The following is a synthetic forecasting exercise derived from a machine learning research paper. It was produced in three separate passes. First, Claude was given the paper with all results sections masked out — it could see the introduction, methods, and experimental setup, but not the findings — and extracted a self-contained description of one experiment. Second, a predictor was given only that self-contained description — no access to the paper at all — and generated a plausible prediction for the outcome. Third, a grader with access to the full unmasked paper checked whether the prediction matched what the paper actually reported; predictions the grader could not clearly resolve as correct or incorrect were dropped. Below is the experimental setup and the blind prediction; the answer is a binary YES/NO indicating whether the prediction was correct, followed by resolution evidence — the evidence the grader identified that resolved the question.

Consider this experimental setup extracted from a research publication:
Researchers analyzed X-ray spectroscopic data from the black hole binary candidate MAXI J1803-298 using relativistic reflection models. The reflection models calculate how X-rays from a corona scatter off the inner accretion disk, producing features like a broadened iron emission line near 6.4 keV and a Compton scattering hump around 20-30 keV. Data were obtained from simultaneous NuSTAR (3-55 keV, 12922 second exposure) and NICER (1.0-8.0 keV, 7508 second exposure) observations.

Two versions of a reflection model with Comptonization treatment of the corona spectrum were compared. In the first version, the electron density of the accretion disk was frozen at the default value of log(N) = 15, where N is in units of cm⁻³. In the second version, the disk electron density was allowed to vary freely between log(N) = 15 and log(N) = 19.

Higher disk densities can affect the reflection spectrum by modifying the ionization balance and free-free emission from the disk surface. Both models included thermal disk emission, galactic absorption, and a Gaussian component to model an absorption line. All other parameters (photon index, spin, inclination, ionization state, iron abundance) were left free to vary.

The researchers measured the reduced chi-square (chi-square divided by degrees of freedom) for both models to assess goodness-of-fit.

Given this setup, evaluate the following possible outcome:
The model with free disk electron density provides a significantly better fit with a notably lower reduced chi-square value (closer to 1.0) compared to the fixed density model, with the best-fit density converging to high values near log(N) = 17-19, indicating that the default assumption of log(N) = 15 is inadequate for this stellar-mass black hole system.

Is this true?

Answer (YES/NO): YES